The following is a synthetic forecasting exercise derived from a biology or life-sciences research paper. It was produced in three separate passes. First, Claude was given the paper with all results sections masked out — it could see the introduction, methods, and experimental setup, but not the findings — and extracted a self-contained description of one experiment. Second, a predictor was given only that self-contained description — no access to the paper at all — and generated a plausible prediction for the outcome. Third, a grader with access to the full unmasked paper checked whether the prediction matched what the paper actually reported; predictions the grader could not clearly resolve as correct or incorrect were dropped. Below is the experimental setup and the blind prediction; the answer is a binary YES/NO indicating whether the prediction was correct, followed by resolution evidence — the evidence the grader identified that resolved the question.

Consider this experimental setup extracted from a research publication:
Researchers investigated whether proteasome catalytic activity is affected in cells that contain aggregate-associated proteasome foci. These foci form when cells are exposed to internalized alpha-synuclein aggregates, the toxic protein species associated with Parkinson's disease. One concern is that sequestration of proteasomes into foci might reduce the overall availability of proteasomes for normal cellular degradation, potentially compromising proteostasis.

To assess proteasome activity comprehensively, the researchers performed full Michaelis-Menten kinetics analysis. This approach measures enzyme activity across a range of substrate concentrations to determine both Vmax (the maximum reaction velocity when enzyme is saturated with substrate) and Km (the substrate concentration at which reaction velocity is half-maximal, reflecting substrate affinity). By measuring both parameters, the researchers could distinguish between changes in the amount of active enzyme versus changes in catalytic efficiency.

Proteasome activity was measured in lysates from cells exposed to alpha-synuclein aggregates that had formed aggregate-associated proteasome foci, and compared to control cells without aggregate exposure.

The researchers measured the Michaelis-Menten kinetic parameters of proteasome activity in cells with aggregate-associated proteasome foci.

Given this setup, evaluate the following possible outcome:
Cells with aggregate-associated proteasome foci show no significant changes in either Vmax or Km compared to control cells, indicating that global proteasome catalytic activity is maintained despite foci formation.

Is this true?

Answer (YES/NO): NO